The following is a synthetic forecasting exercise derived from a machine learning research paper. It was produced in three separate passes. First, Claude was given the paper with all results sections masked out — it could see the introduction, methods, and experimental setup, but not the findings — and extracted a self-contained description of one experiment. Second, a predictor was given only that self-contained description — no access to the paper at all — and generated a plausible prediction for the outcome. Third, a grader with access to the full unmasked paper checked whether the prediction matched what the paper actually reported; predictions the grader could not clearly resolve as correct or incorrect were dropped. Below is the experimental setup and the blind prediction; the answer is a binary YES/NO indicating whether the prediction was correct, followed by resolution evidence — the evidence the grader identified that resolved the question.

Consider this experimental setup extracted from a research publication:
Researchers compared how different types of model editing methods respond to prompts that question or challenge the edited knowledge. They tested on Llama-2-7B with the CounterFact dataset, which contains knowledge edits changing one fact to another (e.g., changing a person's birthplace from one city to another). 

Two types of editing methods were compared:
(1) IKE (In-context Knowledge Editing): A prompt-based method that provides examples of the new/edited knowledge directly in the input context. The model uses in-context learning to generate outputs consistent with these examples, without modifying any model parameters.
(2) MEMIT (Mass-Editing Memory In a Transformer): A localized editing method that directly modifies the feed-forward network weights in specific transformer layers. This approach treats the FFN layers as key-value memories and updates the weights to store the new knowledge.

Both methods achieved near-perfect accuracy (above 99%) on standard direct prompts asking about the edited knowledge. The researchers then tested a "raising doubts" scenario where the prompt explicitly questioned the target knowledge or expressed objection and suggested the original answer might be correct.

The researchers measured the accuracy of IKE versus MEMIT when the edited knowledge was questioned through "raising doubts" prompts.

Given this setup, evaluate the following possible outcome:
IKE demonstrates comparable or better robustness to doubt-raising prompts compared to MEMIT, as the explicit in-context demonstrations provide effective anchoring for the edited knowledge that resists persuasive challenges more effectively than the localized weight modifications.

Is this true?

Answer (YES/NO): NO